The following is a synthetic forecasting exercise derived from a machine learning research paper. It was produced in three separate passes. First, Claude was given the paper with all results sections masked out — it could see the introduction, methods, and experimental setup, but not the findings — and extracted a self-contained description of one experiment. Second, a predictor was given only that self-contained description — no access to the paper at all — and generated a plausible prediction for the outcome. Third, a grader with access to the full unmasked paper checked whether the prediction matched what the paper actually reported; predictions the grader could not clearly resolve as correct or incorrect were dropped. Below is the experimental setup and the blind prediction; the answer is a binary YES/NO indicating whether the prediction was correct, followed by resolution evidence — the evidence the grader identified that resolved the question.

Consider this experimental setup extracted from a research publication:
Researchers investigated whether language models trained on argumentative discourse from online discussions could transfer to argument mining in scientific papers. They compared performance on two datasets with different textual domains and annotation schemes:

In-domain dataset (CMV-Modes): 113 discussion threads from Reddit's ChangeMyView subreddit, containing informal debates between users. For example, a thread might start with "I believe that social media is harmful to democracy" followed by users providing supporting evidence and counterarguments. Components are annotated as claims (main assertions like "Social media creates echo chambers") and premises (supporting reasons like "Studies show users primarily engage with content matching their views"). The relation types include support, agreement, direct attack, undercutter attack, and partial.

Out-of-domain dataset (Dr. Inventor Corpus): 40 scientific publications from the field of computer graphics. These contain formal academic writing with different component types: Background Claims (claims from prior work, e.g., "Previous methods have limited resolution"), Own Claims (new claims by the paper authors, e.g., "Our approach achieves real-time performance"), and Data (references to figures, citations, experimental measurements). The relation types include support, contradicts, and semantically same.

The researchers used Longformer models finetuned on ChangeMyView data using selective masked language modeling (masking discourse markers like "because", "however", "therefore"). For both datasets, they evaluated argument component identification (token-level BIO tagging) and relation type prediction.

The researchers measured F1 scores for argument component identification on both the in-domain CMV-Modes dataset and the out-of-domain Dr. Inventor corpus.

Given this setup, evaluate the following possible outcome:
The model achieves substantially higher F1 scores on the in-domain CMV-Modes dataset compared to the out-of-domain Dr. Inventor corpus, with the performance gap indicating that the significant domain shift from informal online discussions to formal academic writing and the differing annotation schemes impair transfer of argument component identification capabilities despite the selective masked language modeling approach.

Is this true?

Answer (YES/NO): YES